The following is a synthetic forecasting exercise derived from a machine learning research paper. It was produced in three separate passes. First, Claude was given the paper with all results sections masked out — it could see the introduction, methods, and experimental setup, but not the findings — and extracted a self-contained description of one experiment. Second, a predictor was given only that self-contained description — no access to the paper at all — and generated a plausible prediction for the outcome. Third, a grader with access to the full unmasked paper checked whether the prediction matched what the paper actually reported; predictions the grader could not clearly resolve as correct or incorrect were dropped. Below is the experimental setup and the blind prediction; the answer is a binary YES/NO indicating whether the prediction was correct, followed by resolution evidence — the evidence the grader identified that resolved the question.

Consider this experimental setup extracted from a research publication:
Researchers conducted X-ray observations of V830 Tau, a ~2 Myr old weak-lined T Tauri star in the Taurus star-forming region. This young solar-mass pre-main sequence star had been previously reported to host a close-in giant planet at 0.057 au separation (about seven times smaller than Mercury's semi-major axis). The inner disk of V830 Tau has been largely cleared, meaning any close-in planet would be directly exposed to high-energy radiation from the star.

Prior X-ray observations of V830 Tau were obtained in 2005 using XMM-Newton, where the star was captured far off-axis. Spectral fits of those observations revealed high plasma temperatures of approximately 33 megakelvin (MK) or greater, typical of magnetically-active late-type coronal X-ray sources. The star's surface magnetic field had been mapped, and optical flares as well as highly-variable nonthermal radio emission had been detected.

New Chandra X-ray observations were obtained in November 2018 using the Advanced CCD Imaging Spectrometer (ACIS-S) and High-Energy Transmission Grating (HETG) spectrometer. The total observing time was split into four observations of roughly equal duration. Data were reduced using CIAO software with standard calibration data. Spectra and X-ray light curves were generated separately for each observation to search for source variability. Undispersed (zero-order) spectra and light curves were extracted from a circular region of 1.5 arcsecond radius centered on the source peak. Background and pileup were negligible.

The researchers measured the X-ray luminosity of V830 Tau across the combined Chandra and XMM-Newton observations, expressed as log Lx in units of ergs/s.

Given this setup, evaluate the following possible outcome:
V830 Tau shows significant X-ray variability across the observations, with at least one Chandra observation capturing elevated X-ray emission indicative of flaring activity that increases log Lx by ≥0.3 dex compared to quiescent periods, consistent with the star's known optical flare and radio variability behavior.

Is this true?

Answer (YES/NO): YES